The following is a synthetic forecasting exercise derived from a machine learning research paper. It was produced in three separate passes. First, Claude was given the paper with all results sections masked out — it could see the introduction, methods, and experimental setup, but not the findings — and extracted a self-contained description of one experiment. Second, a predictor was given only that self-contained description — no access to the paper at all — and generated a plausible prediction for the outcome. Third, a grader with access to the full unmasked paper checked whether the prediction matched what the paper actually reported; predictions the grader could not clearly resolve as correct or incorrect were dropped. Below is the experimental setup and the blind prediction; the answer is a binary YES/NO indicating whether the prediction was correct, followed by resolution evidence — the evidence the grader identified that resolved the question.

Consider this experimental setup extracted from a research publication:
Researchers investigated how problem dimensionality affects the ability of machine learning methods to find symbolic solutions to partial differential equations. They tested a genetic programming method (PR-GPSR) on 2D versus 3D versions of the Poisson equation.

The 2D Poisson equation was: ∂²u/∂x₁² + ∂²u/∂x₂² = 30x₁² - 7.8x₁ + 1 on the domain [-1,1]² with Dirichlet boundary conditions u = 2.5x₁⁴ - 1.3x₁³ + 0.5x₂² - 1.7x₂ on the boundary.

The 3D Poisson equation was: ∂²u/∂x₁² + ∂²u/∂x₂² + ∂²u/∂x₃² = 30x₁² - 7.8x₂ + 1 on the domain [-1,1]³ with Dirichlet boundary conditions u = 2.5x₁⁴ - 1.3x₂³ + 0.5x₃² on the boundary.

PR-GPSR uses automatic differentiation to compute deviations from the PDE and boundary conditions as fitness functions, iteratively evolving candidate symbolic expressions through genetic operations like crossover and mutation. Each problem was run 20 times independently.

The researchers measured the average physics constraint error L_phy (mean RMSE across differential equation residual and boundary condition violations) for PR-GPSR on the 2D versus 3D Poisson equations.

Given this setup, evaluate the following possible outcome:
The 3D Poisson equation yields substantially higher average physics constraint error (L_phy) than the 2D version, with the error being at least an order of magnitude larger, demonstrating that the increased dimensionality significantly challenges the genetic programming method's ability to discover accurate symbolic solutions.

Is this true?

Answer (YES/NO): NO